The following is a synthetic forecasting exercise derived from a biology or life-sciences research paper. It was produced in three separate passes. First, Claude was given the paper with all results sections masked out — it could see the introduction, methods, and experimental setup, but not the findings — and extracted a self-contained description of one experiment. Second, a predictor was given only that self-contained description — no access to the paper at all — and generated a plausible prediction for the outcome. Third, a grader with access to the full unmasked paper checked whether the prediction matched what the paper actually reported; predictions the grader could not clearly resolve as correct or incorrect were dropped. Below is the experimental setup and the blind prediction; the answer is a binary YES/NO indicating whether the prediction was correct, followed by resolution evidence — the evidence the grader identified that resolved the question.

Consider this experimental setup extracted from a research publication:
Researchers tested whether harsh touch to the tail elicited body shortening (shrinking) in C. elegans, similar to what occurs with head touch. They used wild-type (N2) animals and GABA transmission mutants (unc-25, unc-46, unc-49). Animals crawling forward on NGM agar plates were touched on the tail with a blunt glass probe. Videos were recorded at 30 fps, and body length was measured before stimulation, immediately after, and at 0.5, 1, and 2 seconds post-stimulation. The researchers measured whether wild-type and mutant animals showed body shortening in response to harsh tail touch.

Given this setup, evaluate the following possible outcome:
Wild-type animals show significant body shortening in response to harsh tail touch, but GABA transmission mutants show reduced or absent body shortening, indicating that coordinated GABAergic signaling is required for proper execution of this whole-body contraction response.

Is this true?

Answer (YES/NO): NO